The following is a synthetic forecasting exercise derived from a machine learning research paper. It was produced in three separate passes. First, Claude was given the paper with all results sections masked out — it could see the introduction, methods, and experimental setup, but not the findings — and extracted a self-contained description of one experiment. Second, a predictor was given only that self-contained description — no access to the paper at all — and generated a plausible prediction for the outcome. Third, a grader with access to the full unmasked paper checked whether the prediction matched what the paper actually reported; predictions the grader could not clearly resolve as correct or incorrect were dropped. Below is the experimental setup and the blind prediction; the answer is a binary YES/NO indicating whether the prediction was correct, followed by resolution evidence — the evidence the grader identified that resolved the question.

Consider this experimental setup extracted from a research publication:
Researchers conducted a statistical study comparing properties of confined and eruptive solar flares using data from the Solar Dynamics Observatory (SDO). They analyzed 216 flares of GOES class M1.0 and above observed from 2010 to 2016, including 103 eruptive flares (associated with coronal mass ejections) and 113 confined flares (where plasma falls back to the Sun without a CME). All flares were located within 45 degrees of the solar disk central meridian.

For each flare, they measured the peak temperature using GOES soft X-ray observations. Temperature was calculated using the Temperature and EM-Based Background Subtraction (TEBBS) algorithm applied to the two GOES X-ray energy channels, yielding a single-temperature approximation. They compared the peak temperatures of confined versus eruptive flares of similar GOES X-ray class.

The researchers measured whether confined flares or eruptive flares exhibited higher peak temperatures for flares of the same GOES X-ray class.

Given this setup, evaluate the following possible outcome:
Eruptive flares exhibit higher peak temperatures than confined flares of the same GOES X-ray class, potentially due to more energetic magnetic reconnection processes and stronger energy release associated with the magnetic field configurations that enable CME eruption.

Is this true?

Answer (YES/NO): NO